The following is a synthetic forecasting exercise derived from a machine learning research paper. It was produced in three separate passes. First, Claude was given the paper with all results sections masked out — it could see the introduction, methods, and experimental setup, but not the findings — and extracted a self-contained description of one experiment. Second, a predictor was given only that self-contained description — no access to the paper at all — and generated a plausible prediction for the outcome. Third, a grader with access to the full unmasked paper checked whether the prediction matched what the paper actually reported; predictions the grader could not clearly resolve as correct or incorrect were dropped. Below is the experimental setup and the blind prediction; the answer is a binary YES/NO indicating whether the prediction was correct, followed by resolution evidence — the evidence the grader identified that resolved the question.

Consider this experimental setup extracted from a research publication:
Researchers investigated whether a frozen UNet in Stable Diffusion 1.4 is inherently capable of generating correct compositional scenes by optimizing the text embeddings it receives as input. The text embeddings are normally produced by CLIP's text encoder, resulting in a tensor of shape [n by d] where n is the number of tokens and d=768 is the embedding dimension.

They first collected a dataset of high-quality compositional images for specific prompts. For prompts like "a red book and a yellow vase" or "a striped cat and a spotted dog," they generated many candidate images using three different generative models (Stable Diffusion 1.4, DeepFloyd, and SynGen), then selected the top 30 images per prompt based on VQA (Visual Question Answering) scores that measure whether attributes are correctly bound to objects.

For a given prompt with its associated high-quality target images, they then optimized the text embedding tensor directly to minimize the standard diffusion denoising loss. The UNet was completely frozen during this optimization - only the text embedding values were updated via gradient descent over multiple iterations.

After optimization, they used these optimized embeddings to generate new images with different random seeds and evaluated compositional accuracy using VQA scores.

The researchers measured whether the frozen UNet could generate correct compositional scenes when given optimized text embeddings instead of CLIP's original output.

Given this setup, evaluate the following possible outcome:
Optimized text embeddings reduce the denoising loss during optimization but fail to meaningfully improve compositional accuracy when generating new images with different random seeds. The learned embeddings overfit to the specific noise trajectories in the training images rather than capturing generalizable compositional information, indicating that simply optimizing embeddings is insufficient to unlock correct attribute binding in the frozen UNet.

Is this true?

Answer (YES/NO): NO